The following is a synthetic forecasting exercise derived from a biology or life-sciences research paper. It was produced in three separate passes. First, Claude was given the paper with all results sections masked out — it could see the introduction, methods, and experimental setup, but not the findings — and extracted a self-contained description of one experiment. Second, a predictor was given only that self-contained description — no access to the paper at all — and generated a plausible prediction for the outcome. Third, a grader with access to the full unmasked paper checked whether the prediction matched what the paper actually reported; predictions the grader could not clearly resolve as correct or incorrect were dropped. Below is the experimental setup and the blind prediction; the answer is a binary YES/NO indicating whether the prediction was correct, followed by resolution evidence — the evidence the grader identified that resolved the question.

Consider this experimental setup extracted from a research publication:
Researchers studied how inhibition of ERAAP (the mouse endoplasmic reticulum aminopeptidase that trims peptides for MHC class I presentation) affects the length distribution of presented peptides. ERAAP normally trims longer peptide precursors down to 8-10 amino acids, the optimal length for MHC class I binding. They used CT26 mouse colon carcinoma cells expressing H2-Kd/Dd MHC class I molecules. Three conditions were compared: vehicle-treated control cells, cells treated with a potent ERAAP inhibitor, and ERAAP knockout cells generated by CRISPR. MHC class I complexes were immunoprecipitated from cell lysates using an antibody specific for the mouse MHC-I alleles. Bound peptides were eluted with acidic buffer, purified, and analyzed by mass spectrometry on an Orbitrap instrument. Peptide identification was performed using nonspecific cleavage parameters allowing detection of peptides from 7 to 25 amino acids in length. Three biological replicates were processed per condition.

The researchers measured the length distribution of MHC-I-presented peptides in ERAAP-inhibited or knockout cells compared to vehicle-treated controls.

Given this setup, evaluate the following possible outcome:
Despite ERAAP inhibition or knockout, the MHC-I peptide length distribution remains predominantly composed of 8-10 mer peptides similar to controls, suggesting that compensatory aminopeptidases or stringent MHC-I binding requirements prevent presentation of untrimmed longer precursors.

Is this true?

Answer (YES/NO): NO